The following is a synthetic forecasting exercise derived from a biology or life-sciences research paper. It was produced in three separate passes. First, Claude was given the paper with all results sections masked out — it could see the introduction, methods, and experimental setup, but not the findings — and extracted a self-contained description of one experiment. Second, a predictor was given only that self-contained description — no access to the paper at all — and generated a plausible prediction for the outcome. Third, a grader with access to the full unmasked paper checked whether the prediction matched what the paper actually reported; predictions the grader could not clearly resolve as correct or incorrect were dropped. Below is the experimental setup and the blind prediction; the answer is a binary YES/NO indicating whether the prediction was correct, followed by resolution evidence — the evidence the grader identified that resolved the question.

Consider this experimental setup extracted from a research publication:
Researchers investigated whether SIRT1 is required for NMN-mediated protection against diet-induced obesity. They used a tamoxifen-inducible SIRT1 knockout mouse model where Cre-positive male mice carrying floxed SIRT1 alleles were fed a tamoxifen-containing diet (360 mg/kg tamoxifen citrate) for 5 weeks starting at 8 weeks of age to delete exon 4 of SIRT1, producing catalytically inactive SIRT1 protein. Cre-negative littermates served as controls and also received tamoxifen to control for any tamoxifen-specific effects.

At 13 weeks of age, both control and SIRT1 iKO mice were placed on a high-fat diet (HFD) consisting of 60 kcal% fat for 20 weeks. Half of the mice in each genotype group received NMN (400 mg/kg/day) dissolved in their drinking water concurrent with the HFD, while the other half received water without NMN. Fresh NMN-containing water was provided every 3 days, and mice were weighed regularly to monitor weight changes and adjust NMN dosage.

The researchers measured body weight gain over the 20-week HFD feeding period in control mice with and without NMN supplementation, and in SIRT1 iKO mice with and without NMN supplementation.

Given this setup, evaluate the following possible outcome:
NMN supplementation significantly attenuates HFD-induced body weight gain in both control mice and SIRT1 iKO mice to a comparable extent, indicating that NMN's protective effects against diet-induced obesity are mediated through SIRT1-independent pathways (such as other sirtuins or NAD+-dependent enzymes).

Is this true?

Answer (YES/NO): NO